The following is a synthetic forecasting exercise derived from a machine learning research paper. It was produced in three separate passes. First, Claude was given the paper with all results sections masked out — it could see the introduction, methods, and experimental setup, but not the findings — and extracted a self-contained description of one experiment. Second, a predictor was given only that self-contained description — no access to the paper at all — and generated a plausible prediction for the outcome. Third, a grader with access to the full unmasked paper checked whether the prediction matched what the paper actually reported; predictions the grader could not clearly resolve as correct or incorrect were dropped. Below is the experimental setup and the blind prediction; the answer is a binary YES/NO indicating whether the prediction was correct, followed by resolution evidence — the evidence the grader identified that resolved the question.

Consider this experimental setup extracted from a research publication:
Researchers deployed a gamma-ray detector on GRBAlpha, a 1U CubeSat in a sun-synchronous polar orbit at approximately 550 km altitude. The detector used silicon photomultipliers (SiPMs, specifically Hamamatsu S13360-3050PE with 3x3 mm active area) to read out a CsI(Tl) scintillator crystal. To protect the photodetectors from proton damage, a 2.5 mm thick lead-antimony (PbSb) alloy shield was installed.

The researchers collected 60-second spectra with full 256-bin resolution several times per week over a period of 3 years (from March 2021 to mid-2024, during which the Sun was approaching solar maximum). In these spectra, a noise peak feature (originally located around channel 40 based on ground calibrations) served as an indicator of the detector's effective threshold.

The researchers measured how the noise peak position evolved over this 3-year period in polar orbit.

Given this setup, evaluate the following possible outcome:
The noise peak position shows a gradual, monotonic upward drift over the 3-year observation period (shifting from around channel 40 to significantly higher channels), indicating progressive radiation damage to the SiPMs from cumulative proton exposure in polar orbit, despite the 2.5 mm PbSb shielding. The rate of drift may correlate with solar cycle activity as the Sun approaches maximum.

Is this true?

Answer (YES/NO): YES